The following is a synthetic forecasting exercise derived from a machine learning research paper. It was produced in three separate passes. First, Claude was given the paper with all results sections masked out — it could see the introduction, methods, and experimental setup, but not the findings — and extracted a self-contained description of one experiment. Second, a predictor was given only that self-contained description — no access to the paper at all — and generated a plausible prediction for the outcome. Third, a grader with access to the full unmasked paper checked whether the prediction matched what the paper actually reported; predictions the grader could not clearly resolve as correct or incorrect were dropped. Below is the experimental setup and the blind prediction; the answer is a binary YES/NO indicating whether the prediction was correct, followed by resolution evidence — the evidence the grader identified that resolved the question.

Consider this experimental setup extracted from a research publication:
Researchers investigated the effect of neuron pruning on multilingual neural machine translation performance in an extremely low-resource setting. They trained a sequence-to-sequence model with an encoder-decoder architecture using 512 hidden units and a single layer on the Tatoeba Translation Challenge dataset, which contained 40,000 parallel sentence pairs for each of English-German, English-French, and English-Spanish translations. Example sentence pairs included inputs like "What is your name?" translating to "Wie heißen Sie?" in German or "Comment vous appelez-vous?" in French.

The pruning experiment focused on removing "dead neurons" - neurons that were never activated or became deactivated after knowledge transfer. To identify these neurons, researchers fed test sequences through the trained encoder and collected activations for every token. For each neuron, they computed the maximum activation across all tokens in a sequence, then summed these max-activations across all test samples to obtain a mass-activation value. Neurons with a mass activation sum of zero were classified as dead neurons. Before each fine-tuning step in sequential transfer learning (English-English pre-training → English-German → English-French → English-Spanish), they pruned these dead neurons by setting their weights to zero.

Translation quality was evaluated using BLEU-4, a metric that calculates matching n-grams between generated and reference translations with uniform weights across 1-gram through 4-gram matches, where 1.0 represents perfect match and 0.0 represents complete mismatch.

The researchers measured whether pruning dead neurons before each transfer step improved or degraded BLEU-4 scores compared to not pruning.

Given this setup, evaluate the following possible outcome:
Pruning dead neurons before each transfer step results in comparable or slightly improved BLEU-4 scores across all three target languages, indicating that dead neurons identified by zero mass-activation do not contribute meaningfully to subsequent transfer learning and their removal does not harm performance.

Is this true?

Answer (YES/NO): NO